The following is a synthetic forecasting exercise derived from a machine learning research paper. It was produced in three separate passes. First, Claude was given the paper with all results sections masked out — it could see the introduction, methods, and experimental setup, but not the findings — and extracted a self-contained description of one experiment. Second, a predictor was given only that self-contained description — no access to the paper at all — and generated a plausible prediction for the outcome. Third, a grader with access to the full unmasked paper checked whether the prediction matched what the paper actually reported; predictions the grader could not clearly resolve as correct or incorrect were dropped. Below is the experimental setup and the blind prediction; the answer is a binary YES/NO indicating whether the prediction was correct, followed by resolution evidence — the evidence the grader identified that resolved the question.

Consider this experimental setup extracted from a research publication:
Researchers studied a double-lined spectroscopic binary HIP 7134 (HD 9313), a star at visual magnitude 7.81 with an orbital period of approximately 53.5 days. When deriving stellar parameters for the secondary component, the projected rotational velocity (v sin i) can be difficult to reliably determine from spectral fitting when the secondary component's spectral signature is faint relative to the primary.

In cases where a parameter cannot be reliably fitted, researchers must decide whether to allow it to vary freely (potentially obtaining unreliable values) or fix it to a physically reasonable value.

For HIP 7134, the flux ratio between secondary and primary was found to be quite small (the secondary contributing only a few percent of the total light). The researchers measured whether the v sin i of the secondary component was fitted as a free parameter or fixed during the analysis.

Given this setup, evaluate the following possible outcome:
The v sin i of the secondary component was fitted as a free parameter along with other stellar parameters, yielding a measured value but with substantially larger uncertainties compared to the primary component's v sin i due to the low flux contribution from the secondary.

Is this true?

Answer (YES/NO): NO